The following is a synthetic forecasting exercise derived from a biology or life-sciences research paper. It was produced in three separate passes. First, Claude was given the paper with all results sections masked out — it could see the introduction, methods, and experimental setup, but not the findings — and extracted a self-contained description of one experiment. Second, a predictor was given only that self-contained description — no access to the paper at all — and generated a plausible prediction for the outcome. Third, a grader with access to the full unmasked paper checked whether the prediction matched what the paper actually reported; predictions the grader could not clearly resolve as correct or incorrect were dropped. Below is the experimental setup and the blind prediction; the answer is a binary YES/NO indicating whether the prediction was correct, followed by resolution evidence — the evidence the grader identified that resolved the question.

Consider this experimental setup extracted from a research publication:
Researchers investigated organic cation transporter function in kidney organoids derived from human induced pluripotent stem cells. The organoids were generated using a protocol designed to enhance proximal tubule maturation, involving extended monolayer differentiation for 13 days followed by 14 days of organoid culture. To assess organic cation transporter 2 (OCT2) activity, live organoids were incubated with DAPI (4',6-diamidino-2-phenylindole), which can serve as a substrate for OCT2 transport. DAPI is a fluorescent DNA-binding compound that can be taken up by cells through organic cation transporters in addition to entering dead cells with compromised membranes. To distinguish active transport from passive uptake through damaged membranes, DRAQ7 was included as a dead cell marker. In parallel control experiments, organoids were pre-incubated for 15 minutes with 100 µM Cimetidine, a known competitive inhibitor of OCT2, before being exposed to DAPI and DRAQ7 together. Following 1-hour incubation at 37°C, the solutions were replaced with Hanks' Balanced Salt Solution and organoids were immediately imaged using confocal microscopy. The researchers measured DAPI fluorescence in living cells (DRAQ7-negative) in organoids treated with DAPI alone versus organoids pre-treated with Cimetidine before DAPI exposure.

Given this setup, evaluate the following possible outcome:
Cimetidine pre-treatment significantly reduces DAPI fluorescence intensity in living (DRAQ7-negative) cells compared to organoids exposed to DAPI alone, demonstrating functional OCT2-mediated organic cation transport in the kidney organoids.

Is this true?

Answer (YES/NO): NO